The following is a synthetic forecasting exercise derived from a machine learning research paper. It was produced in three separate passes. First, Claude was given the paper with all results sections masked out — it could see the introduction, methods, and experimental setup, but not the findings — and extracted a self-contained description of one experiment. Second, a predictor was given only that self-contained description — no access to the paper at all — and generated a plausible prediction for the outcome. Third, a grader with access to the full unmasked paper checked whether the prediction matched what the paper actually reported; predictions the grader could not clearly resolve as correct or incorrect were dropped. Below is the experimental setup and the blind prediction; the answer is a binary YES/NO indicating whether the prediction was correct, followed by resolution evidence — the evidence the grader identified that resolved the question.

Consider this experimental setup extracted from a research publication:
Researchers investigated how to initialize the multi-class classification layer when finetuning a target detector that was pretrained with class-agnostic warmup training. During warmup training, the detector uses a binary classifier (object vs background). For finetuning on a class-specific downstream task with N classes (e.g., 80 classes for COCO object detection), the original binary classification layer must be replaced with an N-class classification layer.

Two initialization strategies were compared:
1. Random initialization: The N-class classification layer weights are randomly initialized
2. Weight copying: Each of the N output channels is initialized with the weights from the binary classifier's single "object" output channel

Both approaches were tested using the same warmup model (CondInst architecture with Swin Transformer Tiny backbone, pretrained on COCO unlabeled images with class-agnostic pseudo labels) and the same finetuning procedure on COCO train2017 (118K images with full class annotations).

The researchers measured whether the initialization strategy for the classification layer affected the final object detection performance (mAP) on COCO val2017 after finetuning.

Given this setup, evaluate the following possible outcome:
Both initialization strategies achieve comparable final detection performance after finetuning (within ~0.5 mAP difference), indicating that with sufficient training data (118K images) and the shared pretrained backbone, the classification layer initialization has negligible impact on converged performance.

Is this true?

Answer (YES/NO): YES